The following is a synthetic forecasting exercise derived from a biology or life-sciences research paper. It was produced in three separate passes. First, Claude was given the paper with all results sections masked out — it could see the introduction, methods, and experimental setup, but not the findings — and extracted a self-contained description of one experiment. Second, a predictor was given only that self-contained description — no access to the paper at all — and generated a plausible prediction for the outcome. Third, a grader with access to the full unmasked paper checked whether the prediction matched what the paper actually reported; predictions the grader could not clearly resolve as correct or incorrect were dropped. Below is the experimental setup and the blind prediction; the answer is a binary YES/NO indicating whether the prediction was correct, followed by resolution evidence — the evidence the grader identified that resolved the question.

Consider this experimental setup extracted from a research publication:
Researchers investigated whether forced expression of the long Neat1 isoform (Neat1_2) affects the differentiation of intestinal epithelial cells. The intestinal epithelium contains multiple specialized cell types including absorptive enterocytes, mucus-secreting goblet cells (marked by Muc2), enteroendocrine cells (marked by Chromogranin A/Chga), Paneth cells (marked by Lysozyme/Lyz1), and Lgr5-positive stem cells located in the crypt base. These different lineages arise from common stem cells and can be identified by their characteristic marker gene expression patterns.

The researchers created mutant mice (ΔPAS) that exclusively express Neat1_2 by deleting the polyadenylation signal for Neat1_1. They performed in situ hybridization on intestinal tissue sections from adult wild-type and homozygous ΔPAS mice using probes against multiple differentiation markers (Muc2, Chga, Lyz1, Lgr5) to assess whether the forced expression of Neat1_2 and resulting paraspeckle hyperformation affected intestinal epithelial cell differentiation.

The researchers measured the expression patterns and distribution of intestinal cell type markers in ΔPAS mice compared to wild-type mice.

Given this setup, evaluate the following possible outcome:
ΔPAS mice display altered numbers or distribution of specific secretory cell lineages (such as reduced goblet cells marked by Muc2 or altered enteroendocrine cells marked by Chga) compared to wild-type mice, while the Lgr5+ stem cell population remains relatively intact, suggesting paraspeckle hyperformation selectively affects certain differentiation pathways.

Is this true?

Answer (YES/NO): NO